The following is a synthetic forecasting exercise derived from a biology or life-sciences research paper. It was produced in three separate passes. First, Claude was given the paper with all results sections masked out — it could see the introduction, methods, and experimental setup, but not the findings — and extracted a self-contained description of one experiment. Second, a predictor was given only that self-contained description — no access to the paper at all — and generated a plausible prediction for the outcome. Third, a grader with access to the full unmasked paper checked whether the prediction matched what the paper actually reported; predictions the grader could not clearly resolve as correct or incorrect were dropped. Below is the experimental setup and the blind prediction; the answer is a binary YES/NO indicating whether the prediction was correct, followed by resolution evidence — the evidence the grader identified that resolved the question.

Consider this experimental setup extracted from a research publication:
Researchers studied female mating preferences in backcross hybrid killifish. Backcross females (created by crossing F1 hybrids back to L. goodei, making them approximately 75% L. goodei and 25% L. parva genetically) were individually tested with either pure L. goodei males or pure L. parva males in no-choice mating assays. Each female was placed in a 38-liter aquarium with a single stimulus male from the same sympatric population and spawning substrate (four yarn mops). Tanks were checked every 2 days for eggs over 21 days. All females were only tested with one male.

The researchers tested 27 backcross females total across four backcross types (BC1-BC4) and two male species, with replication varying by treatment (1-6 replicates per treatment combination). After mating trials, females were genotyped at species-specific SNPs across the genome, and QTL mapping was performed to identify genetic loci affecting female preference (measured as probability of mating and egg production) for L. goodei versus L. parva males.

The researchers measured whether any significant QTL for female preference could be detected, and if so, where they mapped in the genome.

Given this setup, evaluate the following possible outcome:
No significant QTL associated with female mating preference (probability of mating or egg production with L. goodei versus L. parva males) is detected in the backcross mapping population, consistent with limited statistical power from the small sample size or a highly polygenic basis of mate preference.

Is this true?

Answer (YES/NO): YES